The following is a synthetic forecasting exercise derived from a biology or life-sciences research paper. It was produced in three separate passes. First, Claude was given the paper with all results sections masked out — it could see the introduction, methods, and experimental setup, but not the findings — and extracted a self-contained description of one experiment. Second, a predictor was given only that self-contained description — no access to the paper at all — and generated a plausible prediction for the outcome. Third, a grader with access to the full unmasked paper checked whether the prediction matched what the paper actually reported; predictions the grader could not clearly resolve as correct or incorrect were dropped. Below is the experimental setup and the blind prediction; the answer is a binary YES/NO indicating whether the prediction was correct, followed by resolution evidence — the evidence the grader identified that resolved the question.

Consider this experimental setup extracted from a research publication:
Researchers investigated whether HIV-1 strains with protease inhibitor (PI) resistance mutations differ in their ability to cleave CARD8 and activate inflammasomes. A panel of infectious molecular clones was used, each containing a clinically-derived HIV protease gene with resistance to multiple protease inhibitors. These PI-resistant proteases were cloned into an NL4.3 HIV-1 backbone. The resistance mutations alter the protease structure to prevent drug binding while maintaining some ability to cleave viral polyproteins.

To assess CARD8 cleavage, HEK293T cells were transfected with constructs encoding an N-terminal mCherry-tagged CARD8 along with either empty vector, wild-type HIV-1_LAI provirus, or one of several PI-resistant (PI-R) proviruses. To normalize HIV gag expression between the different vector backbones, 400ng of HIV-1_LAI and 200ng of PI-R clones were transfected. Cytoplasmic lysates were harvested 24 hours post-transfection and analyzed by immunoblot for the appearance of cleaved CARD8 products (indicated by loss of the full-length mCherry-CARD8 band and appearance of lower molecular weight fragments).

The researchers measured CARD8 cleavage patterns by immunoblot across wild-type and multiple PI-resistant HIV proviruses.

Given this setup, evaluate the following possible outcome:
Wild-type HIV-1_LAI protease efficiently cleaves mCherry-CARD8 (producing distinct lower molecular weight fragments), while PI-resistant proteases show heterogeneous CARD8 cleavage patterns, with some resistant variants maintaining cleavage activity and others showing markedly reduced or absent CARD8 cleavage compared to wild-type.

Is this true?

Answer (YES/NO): YES